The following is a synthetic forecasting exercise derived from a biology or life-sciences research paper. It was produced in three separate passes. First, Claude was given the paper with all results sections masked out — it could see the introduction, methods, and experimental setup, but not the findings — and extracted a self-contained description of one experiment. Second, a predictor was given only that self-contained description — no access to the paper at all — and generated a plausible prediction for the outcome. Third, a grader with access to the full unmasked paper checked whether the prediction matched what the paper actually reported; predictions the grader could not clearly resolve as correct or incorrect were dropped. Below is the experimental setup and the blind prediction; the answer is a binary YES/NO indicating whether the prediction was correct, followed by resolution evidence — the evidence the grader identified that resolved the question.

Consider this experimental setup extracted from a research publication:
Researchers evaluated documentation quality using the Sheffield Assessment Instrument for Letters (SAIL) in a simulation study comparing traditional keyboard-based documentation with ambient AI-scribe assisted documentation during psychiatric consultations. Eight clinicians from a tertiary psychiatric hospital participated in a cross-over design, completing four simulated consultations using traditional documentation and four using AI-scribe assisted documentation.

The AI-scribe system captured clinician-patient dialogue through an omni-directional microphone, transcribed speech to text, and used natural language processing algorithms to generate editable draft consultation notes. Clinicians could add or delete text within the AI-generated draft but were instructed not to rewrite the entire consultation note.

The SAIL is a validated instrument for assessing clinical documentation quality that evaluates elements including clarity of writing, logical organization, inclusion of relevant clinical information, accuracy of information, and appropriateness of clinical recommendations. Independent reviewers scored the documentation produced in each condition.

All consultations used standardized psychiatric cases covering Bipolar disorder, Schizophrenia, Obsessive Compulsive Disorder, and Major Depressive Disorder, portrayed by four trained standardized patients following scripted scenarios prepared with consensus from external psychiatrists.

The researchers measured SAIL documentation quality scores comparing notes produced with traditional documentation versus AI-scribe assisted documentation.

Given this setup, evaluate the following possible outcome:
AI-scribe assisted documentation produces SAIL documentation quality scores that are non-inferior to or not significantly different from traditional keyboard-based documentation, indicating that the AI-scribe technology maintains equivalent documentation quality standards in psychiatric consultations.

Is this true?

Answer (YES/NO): NO